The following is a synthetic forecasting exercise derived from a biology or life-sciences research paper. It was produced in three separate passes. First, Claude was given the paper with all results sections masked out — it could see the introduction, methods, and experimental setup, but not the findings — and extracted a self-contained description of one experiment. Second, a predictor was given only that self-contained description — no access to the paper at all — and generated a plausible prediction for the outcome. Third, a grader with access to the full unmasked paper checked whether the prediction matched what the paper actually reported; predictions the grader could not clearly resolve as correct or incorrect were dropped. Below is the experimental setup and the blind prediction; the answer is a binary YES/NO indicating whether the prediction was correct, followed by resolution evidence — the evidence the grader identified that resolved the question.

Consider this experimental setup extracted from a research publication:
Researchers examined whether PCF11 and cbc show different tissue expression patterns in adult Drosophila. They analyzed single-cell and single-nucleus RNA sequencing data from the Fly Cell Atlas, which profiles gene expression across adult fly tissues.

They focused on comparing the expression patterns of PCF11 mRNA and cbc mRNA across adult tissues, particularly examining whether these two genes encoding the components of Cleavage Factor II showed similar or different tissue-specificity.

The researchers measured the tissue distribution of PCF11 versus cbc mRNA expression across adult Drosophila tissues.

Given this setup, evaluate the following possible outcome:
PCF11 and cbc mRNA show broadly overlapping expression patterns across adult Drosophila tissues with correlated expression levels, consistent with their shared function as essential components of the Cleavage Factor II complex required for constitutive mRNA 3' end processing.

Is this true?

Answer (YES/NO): NO